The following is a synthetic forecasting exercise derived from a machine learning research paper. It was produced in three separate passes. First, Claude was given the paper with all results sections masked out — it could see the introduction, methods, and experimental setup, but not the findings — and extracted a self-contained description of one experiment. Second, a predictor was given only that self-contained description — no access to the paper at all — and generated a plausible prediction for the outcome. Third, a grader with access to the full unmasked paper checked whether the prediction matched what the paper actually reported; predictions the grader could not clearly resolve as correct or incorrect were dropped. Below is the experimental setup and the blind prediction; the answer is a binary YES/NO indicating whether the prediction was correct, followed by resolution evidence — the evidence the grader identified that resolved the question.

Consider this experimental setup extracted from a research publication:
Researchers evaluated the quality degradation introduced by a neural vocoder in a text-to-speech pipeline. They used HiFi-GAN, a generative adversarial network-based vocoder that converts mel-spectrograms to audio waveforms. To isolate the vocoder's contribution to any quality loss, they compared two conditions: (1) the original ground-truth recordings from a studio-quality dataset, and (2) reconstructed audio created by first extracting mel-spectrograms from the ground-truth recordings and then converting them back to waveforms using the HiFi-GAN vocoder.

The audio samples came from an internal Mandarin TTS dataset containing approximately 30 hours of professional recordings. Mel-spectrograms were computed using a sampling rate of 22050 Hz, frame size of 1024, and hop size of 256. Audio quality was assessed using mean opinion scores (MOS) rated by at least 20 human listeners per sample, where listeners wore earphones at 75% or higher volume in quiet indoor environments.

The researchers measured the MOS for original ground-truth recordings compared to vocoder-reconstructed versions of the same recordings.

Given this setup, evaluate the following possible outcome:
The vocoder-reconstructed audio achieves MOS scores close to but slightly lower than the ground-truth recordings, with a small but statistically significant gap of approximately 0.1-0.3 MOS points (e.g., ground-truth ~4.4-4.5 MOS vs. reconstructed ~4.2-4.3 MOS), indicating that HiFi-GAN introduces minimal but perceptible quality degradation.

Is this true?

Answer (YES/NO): NO